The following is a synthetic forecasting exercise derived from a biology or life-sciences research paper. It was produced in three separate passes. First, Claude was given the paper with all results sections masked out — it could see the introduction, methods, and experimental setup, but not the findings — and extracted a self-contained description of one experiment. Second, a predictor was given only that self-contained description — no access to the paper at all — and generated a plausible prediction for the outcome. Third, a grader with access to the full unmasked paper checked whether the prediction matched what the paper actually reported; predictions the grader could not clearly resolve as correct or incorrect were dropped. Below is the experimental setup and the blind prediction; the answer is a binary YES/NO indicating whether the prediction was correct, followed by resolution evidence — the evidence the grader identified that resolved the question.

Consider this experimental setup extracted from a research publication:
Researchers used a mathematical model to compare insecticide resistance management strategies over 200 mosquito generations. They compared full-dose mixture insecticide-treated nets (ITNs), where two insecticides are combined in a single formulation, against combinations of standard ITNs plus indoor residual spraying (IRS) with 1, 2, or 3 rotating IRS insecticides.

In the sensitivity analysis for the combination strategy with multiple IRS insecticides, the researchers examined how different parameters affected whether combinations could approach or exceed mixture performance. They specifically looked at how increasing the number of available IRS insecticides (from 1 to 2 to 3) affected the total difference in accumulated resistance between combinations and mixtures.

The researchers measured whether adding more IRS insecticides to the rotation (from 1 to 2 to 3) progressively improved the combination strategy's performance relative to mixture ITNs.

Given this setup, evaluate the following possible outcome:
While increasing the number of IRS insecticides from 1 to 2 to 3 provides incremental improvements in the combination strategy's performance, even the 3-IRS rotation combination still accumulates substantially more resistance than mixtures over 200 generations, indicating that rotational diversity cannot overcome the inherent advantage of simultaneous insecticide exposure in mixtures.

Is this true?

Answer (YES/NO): YES